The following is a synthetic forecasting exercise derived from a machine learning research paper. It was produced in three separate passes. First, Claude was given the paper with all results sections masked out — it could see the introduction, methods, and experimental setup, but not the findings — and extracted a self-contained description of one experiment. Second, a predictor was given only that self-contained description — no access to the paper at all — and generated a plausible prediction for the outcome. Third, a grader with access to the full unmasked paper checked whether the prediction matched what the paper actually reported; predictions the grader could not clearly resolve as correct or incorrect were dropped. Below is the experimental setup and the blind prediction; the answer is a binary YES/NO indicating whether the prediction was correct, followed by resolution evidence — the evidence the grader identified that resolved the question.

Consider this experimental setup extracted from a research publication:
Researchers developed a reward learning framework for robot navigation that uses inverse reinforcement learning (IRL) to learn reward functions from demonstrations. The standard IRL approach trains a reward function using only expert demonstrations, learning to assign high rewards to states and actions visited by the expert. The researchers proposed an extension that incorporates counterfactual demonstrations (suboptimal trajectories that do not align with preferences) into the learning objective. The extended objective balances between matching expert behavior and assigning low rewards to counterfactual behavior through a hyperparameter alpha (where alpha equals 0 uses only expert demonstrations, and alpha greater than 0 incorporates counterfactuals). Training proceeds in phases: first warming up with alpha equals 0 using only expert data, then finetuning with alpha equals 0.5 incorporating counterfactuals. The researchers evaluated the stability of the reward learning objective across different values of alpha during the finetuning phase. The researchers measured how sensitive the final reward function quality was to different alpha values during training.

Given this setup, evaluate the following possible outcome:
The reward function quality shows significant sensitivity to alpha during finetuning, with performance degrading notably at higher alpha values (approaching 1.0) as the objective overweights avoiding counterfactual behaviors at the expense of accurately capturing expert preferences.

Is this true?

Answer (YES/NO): NO